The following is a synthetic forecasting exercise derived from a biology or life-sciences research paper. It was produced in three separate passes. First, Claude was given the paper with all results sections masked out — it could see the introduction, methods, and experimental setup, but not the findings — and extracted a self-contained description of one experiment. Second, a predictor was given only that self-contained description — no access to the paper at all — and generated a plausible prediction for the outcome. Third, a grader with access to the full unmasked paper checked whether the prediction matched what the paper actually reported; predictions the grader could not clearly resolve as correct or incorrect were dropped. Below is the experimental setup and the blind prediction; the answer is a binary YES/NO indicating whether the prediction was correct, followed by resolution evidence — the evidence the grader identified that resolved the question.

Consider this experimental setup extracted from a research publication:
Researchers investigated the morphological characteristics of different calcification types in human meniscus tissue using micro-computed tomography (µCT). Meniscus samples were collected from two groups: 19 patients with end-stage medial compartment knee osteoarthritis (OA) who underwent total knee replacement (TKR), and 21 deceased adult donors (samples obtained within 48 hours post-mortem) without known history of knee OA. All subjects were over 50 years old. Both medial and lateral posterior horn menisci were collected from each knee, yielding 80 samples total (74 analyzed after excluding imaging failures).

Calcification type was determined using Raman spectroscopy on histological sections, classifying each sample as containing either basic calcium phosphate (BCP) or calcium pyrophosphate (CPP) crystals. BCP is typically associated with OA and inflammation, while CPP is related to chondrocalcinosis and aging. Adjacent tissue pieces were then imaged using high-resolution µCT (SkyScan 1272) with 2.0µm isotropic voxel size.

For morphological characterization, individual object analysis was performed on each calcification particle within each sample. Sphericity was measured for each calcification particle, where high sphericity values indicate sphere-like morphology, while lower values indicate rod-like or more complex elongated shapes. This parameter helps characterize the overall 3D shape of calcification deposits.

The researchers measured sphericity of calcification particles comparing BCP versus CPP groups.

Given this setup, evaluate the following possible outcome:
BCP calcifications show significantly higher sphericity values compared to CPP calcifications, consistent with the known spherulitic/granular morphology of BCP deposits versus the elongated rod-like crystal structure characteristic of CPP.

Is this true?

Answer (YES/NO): YES